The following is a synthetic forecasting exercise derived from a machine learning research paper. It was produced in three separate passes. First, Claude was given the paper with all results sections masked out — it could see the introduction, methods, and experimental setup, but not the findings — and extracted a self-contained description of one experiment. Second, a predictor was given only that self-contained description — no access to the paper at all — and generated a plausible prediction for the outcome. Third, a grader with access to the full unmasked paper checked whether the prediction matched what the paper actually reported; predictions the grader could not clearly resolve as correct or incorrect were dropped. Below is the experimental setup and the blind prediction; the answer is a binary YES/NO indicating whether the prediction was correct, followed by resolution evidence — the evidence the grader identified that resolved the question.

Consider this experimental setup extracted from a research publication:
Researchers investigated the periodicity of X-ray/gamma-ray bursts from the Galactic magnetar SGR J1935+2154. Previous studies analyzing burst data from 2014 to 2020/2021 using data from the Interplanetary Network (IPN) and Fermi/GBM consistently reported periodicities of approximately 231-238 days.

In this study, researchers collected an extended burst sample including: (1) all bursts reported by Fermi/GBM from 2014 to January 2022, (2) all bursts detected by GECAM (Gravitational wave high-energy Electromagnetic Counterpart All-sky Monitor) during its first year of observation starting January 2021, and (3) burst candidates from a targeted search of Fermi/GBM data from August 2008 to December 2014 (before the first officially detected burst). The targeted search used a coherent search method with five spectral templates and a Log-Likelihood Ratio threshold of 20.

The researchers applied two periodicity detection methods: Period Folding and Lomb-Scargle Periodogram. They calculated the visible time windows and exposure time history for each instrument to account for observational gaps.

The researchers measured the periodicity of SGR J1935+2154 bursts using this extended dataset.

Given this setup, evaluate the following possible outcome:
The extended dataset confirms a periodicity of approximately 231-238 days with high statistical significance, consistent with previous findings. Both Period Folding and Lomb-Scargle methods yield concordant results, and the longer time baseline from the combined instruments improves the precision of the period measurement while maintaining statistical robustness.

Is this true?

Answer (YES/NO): NO